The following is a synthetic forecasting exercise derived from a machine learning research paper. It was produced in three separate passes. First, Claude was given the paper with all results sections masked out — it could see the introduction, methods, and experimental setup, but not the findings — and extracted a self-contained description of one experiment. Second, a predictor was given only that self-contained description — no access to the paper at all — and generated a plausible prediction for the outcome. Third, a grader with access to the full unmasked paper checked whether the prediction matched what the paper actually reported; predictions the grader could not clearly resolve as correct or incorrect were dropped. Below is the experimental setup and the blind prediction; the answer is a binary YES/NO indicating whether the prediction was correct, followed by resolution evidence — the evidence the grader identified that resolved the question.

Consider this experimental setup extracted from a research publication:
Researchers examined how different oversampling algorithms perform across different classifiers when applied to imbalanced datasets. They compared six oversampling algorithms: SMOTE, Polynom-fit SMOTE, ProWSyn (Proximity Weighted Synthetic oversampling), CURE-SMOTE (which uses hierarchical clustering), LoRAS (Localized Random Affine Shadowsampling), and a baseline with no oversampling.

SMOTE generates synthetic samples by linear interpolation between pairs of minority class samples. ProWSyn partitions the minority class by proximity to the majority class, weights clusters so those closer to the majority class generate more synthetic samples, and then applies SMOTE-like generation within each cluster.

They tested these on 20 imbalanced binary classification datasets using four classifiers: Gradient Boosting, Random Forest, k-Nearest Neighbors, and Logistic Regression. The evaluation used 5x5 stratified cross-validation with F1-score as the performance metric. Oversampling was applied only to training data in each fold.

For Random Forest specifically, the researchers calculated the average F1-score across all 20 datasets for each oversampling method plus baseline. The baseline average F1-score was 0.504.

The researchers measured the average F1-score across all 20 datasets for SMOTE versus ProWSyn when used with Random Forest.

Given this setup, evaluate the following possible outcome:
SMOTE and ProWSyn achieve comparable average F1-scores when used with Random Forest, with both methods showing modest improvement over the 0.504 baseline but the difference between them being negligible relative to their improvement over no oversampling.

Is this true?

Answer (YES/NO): YES